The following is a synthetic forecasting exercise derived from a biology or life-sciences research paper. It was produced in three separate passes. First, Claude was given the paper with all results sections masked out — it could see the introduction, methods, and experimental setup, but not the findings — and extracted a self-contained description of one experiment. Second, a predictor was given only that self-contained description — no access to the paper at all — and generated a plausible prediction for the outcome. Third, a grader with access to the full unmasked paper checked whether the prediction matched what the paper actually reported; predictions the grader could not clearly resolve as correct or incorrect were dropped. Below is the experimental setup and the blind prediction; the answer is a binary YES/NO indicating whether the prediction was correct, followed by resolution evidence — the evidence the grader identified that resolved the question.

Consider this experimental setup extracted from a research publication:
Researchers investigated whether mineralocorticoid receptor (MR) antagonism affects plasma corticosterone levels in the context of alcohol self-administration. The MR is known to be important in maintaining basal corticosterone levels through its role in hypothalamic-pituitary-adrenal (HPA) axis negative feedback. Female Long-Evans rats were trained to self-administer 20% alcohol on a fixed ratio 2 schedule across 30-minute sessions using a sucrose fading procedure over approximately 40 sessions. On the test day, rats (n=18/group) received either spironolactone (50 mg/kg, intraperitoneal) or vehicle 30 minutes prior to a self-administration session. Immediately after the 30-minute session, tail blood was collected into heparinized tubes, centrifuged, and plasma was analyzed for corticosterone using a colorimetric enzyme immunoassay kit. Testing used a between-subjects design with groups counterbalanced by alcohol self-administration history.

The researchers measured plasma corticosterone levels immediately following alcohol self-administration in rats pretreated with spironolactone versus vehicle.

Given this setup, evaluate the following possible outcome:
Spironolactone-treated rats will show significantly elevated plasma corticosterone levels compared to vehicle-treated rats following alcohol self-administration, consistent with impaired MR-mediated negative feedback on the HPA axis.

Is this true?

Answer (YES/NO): YES